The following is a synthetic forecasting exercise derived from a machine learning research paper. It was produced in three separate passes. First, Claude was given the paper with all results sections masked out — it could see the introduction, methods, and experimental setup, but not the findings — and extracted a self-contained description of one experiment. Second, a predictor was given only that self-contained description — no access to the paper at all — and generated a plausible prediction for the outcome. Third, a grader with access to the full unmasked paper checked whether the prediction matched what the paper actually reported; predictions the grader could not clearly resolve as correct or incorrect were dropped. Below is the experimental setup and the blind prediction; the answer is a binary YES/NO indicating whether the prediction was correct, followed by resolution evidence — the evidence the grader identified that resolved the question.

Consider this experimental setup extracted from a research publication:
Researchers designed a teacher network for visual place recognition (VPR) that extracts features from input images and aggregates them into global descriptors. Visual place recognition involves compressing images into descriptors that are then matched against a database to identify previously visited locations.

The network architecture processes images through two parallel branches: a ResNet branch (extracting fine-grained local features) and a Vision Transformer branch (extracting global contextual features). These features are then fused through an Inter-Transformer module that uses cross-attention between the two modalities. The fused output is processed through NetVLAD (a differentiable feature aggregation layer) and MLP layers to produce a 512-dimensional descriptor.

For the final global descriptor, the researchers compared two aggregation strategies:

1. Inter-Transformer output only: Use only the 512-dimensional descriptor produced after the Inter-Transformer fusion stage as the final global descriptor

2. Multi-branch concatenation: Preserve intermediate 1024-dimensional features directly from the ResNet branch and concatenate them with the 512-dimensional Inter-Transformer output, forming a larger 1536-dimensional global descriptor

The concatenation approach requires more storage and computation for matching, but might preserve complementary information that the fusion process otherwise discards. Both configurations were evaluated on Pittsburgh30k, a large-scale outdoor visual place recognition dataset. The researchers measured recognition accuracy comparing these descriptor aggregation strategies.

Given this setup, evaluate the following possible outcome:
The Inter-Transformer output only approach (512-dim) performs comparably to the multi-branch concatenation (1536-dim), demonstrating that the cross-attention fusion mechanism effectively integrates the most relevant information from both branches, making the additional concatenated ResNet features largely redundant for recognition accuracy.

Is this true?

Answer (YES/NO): NO